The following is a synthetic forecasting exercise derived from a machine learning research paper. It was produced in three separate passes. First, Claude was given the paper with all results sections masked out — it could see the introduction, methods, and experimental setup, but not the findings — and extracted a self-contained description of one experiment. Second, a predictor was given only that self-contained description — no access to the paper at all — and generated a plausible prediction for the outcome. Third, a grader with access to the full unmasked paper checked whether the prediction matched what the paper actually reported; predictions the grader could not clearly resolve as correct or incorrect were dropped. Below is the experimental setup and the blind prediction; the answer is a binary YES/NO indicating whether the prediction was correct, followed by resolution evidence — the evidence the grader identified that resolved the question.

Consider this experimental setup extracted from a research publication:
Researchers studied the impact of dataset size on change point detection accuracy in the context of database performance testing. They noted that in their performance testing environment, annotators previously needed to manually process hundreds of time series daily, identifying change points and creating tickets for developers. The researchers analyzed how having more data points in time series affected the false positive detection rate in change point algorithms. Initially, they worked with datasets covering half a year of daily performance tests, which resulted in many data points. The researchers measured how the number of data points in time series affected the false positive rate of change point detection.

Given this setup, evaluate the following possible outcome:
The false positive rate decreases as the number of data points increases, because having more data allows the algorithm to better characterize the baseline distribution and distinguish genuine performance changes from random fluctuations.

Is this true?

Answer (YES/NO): YES